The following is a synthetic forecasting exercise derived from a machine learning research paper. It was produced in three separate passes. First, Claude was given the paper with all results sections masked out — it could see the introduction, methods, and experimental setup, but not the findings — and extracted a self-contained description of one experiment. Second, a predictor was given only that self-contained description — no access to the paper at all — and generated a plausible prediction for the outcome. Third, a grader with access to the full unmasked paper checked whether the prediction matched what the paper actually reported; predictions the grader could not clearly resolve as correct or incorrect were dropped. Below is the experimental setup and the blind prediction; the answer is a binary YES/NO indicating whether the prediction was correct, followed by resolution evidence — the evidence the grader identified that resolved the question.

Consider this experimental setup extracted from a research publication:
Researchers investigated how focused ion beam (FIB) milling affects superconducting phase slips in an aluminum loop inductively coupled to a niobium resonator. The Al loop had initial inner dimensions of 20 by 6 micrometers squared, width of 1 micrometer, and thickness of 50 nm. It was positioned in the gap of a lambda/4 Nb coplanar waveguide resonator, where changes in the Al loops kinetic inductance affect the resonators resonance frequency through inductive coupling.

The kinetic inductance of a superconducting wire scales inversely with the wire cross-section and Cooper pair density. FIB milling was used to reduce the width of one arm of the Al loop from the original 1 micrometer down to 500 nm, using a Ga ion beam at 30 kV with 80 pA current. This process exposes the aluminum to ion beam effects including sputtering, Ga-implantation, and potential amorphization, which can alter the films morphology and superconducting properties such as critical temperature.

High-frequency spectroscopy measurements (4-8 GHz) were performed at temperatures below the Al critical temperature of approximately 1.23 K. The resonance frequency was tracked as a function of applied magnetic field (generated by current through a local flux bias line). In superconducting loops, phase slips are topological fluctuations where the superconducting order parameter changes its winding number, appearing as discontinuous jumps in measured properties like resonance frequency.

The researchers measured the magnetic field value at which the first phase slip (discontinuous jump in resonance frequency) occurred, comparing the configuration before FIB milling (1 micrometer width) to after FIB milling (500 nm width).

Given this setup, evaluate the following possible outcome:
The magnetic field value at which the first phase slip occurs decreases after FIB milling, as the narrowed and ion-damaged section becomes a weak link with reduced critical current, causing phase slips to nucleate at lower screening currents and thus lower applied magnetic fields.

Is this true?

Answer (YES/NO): YES